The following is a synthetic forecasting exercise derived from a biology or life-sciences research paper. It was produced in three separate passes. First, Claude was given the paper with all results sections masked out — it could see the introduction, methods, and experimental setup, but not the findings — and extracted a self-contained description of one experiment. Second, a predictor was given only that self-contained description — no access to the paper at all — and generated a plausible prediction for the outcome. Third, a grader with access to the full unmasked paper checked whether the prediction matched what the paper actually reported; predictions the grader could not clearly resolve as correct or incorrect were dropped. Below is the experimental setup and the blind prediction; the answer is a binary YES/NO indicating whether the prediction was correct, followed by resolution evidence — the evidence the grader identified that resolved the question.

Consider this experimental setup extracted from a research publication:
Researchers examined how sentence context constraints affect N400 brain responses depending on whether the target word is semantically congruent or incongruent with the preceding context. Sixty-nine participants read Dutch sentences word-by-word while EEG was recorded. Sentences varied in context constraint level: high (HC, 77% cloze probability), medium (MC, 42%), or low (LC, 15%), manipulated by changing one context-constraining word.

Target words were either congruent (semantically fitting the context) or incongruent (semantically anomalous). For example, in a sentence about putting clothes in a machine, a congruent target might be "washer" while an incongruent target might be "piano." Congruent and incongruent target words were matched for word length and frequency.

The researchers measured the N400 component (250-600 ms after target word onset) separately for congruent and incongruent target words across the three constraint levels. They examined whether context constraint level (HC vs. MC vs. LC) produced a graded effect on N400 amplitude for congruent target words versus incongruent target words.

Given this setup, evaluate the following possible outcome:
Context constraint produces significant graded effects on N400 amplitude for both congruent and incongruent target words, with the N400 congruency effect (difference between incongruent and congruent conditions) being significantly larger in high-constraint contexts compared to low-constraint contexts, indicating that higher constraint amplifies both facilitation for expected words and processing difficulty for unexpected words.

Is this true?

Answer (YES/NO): NO